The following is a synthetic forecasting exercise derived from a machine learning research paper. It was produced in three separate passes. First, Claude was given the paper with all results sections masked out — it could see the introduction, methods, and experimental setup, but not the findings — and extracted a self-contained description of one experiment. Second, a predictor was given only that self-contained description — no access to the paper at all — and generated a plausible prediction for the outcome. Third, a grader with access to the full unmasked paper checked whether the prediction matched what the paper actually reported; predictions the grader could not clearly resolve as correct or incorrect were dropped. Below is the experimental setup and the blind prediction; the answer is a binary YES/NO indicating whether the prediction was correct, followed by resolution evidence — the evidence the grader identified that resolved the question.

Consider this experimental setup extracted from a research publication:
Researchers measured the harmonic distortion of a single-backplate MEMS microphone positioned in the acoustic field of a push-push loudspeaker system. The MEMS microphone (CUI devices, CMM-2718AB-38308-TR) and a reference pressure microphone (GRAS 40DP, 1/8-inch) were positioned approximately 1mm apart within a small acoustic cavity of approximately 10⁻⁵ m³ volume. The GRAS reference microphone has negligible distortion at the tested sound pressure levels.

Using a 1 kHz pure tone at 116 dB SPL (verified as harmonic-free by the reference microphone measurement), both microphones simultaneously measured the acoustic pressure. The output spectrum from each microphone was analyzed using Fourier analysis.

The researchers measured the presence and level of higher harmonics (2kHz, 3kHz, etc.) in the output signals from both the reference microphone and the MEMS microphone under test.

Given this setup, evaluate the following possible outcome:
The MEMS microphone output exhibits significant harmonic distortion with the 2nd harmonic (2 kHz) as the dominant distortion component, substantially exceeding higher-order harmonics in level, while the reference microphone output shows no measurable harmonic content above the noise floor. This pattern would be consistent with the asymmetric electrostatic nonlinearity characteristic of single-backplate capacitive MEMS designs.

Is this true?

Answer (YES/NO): YES